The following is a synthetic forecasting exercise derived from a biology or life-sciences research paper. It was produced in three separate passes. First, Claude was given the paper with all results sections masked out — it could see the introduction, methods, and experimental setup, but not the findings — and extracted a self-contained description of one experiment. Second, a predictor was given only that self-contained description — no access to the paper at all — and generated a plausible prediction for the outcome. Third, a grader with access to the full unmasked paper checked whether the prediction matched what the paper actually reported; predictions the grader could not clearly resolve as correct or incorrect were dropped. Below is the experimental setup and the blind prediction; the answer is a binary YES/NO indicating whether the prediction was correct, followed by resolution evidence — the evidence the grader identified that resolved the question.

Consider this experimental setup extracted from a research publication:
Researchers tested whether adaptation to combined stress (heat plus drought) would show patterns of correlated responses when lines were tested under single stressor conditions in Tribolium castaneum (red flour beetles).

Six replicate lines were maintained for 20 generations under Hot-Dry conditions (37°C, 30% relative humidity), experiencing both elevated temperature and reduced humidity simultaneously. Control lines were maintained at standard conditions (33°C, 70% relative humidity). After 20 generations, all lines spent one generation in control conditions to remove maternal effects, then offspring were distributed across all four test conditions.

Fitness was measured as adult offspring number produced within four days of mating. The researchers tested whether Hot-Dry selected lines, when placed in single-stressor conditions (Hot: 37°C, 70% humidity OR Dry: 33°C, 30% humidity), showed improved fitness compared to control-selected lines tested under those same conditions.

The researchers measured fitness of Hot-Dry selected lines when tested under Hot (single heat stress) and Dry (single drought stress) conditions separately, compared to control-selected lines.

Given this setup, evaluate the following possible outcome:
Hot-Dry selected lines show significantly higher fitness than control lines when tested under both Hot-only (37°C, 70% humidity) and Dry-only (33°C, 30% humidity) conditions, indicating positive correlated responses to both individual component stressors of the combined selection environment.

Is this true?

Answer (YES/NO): NO